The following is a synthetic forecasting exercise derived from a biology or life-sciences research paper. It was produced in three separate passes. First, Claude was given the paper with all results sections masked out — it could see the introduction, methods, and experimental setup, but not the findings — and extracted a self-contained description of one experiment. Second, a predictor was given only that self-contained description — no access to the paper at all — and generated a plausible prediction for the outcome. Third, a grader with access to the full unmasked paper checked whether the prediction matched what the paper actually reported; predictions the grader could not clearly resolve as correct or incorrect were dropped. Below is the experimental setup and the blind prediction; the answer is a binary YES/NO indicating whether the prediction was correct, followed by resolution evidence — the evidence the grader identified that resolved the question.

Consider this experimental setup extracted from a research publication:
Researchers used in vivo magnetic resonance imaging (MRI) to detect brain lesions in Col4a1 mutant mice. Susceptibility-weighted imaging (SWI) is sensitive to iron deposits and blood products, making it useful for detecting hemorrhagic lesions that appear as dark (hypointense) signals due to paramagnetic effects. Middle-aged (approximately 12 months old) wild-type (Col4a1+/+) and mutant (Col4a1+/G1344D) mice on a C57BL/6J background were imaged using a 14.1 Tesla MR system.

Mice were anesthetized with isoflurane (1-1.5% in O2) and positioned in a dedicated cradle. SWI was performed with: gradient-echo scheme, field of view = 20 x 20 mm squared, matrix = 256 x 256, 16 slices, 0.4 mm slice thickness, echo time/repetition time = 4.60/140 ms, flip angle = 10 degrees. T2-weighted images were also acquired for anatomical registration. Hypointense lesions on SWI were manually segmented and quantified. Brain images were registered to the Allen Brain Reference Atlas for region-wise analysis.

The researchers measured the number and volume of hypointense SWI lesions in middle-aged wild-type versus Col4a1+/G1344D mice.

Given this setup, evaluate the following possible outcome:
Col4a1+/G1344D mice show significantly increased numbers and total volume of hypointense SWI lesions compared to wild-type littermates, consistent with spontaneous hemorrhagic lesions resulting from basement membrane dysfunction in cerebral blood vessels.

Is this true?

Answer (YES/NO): YES